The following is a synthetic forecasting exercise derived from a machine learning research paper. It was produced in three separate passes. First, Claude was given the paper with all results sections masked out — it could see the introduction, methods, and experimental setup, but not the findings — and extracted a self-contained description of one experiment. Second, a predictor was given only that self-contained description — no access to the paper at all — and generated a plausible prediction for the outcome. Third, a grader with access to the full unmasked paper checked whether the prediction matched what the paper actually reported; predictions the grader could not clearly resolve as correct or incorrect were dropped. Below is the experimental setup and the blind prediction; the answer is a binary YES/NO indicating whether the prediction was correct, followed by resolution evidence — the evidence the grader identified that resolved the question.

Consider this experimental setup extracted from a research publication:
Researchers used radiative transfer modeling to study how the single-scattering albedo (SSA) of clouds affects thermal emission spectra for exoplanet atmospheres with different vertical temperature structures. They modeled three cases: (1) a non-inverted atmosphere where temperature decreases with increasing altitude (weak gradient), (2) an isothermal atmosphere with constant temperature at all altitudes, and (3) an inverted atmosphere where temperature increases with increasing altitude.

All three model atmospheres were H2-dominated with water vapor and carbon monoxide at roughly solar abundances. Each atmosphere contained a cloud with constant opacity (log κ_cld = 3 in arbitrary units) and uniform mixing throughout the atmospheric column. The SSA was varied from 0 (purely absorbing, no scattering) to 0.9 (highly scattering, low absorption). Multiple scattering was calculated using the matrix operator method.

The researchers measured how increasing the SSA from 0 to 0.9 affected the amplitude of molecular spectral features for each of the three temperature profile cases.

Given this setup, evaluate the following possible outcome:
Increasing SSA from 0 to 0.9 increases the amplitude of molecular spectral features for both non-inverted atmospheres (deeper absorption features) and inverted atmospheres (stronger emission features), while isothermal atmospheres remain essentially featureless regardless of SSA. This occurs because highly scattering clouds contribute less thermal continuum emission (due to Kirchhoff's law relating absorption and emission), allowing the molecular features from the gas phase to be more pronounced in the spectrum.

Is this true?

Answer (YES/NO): NO